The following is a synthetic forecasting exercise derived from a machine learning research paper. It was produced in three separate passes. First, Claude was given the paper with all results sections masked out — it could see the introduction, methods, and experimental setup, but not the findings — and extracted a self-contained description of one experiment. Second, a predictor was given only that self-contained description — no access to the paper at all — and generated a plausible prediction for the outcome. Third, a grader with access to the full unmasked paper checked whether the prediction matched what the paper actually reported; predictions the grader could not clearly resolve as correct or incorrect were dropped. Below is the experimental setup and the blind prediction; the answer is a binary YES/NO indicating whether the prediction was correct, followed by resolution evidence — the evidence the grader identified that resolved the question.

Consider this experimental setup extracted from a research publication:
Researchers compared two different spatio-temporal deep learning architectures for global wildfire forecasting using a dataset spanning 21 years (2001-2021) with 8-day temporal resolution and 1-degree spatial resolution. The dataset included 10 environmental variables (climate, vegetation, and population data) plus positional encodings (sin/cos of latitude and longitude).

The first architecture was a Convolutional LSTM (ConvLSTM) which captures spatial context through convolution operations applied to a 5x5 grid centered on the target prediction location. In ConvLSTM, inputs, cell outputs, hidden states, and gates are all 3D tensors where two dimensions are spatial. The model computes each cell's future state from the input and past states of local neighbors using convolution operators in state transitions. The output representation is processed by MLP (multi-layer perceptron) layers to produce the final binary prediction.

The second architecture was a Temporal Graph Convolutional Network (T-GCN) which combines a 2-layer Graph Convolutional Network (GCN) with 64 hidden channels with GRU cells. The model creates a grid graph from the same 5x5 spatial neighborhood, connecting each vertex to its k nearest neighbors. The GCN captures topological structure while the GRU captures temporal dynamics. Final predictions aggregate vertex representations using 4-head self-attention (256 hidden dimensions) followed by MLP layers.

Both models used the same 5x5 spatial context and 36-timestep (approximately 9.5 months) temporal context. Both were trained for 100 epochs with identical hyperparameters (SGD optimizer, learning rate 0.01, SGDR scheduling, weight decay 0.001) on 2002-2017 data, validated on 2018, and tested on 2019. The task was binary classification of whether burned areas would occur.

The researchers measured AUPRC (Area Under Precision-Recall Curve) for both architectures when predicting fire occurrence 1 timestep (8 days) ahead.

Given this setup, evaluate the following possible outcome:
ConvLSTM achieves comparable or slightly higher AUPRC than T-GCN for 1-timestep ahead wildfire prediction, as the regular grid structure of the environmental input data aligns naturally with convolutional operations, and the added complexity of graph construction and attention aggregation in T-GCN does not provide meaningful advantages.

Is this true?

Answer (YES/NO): YES